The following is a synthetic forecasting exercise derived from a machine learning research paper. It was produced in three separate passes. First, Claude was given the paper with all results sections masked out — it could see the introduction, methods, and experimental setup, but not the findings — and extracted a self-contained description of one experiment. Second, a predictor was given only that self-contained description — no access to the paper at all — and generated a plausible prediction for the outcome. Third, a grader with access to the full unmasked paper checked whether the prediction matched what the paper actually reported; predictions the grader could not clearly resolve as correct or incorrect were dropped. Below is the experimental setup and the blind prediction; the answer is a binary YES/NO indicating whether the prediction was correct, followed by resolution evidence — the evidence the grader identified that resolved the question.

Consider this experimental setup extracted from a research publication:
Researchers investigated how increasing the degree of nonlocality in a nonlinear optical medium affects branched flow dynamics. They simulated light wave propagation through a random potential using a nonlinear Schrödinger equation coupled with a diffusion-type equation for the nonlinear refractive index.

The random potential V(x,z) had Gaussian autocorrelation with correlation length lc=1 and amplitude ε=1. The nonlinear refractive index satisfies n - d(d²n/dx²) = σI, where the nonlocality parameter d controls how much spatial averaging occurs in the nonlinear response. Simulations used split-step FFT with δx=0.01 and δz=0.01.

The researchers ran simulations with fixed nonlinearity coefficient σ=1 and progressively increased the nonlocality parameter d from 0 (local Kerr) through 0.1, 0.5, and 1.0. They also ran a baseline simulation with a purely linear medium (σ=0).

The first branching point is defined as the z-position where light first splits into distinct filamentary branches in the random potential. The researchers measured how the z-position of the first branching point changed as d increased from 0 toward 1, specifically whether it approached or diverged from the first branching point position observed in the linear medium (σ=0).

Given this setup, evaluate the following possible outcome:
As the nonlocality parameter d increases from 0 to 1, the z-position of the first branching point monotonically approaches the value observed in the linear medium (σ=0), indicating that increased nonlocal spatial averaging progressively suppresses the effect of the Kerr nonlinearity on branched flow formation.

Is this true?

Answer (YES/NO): YES